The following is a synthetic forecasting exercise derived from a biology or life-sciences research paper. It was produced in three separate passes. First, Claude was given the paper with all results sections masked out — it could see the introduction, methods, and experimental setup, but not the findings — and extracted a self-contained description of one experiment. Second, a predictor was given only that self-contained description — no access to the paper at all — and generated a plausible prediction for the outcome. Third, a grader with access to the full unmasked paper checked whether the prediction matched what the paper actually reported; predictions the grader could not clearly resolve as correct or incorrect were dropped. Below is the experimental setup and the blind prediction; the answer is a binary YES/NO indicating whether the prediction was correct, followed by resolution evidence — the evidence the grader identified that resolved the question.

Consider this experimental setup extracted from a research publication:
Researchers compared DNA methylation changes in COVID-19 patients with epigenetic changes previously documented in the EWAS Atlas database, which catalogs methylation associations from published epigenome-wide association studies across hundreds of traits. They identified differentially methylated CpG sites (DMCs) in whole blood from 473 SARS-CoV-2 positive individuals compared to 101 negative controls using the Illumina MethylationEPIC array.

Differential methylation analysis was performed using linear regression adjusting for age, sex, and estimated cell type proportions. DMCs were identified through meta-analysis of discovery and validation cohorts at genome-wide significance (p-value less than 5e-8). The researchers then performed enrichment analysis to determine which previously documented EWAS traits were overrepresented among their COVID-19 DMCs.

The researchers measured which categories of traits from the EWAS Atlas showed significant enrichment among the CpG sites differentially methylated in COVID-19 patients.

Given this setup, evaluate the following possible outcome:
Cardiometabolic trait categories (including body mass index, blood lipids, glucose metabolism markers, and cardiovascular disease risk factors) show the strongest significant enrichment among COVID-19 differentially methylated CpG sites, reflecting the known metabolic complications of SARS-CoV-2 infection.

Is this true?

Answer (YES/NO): NO